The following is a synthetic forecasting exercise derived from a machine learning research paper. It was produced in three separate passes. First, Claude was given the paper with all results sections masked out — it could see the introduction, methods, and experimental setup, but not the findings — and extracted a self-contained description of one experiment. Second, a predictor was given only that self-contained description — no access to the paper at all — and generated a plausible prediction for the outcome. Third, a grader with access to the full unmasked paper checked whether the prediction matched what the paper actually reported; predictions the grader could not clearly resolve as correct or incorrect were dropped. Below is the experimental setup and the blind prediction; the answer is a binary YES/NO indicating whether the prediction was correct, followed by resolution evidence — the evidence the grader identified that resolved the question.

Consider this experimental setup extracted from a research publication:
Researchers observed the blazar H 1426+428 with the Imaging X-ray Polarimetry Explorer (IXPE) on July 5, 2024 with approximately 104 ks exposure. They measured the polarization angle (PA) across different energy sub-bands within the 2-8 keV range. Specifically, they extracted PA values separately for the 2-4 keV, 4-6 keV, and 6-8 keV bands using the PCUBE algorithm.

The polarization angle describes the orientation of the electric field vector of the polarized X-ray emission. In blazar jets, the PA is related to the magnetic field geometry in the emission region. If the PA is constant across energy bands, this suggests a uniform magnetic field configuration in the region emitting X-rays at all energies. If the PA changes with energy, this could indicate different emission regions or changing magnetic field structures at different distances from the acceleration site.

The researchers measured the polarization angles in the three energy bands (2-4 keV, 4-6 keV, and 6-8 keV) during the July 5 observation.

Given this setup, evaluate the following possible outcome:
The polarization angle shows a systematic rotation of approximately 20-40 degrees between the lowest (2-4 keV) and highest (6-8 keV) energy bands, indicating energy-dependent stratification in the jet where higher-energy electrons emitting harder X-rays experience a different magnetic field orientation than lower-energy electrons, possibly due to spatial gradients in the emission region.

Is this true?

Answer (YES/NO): NO